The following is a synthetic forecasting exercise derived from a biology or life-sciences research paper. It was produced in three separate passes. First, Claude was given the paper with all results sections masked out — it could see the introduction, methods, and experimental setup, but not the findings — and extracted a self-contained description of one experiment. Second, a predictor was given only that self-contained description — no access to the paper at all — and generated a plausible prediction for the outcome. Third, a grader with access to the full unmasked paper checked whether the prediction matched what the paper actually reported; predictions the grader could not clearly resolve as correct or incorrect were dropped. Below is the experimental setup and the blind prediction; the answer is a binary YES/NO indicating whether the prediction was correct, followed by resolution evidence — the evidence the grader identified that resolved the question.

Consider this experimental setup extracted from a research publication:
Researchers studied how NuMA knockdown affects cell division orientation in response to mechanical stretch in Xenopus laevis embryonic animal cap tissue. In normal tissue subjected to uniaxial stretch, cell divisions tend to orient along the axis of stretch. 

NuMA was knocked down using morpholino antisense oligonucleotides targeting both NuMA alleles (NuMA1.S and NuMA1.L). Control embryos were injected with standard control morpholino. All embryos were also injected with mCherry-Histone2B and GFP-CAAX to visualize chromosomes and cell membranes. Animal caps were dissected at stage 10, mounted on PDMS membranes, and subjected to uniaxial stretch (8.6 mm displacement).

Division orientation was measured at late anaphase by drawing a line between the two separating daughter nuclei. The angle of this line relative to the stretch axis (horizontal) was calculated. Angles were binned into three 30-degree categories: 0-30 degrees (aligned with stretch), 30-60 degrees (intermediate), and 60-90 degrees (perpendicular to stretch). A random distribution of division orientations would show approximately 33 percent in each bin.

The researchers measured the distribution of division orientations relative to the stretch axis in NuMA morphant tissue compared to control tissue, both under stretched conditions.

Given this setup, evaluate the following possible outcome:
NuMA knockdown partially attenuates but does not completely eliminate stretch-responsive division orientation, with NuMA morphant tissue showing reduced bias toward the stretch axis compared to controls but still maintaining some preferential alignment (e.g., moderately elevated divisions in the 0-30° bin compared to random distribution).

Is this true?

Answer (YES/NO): YES